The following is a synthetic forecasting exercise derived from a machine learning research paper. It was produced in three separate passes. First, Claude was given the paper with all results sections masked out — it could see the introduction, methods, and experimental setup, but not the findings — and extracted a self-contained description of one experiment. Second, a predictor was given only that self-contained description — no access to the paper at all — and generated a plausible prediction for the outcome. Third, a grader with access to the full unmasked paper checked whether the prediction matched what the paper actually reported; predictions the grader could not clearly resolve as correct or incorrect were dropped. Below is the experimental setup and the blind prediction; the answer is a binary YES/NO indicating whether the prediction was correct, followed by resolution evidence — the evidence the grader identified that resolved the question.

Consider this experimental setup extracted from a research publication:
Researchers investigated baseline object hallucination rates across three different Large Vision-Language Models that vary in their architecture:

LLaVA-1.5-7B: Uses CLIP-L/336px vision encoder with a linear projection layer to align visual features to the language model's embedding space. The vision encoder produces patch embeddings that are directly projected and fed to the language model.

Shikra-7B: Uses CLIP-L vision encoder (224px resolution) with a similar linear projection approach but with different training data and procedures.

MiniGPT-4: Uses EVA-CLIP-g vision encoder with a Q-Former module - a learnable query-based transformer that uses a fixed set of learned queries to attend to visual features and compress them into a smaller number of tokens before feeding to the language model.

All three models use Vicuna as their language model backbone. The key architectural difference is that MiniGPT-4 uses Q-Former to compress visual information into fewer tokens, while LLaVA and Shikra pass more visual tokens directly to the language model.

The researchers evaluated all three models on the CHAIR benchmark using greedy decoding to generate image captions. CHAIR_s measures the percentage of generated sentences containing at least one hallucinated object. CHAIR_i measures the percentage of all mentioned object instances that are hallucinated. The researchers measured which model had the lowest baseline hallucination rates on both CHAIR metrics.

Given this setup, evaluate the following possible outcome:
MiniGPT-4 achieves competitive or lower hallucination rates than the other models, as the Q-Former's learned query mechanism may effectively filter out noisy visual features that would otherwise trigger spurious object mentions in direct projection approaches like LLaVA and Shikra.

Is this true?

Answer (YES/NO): YES